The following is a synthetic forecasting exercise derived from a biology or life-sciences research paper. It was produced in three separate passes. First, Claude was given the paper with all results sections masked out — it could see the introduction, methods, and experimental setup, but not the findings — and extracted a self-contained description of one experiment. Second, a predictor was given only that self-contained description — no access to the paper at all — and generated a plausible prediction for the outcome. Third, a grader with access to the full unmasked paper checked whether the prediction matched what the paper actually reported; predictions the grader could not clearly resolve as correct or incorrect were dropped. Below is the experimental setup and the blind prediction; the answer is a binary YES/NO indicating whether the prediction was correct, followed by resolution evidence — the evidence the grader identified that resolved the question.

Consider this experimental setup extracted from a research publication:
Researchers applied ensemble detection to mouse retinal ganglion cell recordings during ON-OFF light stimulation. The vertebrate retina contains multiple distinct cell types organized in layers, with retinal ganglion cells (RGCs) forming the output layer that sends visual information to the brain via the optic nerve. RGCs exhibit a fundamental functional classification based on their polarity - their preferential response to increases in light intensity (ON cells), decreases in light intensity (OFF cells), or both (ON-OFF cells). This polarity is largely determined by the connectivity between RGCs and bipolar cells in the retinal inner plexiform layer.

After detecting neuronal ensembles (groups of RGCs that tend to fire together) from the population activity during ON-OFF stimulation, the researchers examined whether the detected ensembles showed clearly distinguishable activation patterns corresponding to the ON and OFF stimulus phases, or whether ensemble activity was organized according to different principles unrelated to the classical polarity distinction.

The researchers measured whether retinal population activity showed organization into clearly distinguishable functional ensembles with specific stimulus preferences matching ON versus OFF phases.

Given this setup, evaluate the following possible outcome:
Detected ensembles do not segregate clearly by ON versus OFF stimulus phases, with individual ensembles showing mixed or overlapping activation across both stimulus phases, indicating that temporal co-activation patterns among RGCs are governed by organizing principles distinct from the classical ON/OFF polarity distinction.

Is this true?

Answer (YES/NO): NO